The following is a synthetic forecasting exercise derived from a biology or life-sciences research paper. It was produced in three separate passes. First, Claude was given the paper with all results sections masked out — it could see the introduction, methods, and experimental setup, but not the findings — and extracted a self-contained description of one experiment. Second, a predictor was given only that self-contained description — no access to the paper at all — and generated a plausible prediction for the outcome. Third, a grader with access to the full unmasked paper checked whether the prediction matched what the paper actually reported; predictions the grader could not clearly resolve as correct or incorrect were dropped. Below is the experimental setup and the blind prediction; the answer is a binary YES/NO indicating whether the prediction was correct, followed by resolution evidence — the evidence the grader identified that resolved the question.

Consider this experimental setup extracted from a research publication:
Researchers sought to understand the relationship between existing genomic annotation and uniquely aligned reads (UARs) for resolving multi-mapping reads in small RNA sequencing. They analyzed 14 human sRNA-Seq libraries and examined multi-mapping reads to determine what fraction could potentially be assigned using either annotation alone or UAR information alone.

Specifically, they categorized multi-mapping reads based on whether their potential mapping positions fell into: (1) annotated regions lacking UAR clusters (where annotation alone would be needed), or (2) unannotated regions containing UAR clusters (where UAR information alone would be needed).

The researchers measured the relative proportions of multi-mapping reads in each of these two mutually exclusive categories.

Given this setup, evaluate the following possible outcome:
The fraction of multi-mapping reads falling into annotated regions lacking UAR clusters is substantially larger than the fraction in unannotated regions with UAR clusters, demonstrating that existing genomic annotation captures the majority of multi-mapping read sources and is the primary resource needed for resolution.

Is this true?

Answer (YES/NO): NO